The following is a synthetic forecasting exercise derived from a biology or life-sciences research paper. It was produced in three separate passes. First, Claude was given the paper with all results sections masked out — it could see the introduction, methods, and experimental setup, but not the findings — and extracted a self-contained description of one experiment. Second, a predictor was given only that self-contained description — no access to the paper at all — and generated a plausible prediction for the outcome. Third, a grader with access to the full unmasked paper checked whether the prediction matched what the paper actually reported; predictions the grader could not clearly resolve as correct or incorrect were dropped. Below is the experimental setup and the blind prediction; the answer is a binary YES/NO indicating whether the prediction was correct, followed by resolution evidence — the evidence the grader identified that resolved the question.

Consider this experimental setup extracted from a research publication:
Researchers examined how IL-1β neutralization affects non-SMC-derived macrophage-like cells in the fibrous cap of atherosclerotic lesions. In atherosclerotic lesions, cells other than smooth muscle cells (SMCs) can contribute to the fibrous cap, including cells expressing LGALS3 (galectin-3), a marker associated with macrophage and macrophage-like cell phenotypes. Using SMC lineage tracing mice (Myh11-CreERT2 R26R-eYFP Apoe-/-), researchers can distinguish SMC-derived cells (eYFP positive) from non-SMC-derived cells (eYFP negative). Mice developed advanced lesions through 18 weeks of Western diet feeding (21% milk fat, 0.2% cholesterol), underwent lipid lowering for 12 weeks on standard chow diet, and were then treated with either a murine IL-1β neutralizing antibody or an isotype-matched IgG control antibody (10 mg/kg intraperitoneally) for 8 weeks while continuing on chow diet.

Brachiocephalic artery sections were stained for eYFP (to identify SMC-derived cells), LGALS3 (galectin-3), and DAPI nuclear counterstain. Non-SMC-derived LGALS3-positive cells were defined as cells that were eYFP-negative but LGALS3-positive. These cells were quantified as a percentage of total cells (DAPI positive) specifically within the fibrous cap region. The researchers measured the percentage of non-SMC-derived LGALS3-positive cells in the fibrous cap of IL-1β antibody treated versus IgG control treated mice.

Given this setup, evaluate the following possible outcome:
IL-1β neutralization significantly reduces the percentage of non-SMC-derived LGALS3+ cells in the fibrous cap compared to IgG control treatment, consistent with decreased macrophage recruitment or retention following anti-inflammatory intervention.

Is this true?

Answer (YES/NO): NO